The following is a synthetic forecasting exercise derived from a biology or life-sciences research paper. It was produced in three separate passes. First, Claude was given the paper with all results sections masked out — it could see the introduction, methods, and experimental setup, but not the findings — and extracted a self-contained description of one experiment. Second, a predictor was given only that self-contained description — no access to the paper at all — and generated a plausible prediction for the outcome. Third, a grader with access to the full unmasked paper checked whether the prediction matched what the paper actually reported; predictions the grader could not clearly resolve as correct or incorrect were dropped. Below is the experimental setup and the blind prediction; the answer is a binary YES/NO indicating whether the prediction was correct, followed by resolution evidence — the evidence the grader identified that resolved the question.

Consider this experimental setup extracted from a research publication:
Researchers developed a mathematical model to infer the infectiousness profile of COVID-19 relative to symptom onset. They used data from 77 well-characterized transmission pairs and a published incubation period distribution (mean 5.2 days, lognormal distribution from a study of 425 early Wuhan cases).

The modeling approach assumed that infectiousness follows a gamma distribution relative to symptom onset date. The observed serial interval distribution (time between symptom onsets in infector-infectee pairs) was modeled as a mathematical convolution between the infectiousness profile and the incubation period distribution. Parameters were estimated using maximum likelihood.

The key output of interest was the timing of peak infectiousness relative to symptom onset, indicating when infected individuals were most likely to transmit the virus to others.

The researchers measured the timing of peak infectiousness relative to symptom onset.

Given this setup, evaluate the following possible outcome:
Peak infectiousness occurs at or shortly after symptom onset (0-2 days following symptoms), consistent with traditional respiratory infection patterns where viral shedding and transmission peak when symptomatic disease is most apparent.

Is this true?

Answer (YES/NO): NO